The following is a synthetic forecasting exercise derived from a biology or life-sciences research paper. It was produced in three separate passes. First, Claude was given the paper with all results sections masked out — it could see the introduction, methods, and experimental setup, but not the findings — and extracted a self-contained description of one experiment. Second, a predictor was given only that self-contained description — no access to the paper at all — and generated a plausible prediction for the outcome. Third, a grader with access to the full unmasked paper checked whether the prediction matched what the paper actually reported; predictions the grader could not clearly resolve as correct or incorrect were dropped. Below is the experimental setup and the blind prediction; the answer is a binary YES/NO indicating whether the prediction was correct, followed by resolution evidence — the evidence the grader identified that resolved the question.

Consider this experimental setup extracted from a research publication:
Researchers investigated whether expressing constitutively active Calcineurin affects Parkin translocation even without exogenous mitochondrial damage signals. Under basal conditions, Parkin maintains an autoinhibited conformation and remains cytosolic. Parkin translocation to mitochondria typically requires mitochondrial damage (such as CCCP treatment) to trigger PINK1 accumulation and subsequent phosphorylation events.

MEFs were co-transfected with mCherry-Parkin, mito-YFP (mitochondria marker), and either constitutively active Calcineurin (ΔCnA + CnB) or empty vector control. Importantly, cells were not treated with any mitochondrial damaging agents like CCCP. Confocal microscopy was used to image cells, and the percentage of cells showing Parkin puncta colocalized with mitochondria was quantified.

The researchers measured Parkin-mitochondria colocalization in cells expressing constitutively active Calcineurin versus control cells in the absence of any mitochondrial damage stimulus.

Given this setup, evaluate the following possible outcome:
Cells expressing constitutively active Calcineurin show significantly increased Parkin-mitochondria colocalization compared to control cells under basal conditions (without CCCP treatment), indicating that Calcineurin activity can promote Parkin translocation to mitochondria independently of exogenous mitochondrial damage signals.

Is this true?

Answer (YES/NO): YES